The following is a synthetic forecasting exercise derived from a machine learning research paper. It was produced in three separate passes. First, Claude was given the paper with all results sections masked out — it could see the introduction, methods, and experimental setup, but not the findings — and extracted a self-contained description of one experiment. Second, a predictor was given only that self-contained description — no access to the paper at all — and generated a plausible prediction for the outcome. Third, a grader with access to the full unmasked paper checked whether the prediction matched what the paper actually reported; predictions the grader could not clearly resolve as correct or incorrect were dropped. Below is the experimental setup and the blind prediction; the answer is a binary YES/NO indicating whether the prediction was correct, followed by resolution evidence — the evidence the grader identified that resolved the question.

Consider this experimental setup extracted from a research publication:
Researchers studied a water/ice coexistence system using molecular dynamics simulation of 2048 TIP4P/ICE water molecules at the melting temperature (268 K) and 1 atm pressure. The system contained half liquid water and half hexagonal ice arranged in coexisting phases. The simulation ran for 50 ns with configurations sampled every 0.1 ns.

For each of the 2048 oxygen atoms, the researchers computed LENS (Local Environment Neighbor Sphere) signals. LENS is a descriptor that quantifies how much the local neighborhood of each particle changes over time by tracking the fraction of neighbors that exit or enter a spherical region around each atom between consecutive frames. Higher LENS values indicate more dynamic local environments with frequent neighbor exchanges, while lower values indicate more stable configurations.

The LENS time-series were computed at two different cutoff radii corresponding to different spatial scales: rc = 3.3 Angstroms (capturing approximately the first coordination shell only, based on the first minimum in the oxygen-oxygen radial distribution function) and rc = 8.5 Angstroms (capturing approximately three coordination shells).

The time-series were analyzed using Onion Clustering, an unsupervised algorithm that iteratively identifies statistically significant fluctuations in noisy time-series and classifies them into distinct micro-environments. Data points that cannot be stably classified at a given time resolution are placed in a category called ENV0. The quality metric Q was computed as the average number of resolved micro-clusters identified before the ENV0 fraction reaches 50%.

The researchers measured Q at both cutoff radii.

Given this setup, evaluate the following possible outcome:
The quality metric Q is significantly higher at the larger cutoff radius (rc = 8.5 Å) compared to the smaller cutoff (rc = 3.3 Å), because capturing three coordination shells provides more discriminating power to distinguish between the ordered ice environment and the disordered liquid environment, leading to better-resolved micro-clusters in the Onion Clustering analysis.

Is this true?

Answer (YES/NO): YES